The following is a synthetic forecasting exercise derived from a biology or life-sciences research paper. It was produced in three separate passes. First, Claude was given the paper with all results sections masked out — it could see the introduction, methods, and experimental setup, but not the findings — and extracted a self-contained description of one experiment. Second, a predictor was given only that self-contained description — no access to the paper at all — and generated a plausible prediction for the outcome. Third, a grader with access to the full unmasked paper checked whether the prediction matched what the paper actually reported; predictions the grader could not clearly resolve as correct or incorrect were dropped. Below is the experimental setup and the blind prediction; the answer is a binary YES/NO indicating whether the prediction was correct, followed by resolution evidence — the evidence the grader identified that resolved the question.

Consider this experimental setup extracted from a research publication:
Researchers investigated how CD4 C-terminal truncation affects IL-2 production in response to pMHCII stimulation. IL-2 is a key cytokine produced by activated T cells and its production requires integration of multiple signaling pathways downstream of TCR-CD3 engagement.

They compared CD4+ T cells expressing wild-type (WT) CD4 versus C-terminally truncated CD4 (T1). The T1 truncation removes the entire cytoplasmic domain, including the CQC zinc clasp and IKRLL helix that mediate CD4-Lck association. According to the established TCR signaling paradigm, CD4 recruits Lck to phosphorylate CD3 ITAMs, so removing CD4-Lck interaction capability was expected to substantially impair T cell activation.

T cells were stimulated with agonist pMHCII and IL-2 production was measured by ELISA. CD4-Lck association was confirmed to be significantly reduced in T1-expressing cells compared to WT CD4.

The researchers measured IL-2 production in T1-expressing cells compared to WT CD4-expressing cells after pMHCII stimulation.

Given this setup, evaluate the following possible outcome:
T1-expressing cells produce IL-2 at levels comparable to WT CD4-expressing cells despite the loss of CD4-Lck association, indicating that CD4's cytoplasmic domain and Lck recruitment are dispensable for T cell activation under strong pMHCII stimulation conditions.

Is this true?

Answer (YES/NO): YES